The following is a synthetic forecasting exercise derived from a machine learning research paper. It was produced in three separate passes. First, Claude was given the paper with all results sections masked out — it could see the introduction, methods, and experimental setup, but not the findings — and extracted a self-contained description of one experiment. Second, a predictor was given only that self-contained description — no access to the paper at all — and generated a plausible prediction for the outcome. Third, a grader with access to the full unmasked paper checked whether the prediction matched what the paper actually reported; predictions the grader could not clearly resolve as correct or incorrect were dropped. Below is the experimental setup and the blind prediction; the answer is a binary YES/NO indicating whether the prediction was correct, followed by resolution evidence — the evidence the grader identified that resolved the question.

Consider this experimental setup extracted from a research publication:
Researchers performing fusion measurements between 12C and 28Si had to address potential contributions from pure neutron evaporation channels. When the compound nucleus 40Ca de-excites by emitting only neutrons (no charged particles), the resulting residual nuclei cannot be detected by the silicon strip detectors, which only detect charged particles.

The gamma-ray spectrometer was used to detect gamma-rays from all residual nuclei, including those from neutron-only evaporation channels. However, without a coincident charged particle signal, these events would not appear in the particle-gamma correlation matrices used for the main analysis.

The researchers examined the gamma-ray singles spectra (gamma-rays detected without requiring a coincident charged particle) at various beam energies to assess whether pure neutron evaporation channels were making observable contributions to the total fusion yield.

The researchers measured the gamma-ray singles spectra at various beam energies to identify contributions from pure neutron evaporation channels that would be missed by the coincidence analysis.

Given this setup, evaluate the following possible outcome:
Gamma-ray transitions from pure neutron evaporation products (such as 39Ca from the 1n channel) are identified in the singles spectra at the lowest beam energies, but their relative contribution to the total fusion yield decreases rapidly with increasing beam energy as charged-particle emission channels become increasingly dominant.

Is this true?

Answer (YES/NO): NO